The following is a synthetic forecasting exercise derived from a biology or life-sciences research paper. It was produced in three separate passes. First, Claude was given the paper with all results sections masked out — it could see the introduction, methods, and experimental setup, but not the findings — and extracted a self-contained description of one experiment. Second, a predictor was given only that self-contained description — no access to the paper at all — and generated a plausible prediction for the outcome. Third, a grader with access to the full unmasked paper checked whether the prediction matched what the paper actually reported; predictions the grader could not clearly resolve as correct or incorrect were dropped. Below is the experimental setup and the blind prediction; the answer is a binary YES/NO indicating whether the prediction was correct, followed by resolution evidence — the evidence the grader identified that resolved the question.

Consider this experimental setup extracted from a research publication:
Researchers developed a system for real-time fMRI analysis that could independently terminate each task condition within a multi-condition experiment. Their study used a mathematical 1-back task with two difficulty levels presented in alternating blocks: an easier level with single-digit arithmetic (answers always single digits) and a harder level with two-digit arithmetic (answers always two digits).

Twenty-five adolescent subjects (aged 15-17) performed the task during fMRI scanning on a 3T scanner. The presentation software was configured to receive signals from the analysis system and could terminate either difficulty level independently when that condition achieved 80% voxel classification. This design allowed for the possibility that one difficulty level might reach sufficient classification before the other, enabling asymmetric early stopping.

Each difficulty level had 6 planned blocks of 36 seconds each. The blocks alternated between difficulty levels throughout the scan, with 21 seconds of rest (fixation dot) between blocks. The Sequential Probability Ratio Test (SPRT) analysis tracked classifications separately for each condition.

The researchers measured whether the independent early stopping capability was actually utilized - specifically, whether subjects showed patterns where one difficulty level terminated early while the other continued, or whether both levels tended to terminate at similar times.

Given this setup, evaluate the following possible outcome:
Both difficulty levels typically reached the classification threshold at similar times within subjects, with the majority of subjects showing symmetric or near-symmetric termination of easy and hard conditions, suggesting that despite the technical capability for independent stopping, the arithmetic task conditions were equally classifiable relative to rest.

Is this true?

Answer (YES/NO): YES